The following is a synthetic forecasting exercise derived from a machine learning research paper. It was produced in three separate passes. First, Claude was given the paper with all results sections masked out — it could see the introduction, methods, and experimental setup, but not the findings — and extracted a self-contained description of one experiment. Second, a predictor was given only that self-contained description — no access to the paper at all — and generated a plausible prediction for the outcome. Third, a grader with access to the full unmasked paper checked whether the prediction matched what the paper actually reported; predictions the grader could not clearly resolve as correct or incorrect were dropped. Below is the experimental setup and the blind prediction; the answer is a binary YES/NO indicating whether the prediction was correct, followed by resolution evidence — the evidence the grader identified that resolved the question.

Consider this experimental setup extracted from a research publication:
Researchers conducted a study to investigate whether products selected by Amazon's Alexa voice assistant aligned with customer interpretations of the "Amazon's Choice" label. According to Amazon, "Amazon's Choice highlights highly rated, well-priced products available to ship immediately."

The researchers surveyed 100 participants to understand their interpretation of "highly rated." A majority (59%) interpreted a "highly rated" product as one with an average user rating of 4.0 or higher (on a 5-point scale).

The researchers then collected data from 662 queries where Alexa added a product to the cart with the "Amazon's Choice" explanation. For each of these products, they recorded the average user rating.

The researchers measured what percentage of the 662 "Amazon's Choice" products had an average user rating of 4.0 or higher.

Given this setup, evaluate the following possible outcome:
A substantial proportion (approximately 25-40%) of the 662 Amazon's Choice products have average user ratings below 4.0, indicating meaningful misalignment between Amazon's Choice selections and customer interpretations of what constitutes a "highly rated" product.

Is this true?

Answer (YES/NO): NO